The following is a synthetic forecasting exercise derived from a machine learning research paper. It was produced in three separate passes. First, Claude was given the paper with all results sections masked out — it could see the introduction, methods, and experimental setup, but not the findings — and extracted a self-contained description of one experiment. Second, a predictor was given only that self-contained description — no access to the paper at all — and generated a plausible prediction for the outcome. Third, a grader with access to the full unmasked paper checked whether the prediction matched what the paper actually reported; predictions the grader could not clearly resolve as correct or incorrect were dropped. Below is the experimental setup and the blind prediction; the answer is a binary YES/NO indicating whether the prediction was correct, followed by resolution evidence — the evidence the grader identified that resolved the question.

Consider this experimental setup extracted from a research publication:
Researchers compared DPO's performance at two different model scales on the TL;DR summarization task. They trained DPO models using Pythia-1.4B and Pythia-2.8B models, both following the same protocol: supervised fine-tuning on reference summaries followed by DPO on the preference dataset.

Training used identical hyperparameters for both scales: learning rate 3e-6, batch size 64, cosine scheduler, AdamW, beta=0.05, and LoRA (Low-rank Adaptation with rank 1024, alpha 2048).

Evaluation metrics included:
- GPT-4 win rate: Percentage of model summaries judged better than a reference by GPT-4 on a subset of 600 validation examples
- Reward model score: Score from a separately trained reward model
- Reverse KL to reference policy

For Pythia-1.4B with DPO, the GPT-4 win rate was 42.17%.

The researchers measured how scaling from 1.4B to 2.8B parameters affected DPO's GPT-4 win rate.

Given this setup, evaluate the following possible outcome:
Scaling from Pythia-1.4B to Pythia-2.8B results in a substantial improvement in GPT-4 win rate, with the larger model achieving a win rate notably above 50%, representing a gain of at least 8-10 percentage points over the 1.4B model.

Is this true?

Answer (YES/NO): NO